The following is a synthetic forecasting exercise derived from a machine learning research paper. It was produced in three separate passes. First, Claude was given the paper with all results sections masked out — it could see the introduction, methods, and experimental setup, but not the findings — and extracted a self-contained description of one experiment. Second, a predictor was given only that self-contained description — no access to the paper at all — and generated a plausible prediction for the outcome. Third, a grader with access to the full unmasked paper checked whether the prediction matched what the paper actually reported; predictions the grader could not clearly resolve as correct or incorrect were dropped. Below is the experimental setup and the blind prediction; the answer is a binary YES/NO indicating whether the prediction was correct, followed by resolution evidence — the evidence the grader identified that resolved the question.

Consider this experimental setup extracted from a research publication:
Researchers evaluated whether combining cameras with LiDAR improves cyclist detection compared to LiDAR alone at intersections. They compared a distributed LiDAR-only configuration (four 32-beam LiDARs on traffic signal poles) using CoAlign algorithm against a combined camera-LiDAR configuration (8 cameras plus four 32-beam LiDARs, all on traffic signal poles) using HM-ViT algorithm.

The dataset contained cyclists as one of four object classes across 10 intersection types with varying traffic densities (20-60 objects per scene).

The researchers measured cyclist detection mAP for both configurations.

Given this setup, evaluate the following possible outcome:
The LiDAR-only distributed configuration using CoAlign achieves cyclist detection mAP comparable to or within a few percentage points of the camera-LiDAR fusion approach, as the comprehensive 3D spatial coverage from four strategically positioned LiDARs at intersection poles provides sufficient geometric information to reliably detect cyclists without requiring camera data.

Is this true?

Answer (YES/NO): NO